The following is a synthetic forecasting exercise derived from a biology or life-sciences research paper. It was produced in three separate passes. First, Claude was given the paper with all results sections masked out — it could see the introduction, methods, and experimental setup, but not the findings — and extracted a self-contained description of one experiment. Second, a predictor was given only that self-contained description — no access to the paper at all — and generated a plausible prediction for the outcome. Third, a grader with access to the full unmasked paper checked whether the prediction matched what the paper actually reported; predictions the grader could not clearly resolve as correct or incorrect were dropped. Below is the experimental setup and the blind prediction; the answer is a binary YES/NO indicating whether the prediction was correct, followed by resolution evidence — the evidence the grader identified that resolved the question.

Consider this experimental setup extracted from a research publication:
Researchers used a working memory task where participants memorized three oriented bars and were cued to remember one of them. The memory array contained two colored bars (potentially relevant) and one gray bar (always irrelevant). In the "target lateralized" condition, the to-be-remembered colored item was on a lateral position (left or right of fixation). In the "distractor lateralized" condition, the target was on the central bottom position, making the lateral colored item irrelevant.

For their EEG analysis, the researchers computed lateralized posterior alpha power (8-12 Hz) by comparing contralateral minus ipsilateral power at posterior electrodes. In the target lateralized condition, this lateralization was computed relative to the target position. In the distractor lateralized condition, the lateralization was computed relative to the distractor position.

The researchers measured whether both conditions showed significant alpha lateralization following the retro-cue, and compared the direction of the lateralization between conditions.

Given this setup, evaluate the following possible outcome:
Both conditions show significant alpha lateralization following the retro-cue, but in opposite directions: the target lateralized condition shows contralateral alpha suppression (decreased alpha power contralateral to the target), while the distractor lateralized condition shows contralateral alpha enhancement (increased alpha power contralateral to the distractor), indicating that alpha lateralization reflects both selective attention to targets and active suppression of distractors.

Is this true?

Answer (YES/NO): NO